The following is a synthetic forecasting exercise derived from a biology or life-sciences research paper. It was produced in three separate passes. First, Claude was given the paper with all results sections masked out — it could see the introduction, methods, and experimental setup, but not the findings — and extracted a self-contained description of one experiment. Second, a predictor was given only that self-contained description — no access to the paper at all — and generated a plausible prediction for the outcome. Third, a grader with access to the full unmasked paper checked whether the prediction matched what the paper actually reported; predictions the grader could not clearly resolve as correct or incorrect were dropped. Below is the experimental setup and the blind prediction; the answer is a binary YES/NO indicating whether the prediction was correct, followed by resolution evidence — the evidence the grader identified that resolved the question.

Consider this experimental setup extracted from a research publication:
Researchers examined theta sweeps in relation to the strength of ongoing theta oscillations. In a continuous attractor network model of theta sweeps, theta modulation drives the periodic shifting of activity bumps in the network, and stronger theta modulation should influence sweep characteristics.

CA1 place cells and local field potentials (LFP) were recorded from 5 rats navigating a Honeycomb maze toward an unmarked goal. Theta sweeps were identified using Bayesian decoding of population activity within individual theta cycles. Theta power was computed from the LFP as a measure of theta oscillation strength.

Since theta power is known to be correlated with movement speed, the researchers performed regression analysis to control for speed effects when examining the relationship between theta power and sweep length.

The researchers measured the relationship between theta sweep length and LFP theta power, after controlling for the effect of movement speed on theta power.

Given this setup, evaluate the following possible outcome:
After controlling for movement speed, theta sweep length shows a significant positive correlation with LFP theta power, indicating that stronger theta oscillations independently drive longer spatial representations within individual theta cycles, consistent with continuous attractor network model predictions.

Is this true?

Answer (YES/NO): YES